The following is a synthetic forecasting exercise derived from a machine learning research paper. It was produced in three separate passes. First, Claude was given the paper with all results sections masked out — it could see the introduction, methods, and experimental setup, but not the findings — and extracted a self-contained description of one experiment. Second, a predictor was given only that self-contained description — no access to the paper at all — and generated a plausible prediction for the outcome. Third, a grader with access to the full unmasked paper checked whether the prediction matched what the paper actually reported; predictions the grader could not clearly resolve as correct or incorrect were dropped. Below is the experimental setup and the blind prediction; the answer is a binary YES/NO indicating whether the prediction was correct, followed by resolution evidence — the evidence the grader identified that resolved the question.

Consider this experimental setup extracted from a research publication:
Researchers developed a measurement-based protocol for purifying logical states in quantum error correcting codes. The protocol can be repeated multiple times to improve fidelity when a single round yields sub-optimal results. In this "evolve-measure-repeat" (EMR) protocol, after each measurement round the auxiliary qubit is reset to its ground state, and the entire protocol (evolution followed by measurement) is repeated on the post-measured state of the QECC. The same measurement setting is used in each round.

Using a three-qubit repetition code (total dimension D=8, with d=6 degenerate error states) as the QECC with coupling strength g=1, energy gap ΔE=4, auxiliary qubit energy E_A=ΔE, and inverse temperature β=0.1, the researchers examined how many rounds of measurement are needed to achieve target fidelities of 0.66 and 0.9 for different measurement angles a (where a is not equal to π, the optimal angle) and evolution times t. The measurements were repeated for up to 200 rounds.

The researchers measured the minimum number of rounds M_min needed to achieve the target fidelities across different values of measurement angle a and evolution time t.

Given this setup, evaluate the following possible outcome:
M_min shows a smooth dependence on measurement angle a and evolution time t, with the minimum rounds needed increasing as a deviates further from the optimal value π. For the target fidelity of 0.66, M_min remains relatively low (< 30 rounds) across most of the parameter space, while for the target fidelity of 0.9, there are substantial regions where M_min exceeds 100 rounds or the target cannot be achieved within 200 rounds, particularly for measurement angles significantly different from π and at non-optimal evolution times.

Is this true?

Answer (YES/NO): NO